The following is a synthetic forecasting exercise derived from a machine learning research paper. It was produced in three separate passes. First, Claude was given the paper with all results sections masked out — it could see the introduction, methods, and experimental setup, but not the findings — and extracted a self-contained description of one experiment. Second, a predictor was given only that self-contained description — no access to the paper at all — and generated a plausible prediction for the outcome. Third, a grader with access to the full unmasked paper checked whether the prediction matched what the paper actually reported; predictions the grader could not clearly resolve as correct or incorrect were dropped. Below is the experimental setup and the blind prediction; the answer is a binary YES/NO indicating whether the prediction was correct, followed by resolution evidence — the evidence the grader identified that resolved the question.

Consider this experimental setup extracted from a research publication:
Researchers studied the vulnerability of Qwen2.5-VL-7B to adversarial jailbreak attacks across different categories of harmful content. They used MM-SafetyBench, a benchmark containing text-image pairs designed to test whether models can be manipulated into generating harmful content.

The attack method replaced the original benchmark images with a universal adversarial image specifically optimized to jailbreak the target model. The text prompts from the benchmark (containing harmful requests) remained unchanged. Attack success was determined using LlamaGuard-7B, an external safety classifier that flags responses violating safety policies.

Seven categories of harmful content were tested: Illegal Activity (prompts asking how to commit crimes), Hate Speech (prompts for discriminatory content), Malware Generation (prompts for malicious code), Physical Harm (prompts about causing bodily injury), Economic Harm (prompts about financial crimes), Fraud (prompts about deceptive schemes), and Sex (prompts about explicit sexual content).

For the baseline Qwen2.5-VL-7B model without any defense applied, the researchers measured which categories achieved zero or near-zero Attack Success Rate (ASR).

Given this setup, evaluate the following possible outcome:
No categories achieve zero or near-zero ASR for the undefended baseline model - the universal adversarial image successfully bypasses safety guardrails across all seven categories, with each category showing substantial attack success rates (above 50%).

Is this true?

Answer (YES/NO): NO